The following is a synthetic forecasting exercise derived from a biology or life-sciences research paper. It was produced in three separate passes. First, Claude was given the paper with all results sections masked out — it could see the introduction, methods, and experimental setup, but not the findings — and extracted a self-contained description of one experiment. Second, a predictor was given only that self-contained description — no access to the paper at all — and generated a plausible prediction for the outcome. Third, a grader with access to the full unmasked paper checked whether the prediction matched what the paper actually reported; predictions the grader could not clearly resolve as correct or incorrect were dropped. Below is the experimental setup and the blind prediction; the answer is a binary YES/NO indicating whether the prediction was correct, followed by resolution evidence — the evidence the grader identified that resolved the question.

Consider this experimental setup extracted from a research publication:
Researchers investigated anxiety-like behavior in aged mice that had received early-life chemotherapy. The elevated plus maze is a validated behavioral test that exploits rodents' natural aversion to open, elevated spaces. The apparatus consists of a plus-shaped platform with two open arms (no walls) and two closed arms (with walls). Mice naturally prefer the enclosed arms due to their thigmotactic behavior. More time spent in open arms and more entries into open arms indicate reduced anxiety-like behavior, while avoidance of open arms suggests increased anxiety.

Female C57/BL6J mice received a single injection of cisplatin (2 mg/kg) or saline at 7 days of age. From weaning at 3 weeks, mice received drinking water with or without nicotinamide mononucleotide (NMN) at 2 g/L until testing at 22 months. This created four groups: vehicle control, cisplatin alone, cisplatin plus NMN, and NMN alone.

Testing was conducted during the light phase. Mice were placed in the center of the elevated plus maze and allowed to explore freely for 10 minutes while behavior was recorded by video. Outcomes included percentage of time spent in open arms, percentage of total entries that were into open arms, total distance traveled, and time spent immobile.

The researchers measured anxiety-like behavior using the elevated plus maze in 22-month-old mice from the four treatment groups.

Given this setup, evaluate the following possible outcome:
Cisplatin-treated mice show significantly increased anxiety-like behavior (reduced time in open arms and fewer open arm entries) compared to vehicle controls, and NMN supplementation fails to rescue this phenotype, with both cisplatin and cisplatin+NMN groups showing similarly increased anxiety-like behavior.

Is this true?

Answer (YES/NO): NO